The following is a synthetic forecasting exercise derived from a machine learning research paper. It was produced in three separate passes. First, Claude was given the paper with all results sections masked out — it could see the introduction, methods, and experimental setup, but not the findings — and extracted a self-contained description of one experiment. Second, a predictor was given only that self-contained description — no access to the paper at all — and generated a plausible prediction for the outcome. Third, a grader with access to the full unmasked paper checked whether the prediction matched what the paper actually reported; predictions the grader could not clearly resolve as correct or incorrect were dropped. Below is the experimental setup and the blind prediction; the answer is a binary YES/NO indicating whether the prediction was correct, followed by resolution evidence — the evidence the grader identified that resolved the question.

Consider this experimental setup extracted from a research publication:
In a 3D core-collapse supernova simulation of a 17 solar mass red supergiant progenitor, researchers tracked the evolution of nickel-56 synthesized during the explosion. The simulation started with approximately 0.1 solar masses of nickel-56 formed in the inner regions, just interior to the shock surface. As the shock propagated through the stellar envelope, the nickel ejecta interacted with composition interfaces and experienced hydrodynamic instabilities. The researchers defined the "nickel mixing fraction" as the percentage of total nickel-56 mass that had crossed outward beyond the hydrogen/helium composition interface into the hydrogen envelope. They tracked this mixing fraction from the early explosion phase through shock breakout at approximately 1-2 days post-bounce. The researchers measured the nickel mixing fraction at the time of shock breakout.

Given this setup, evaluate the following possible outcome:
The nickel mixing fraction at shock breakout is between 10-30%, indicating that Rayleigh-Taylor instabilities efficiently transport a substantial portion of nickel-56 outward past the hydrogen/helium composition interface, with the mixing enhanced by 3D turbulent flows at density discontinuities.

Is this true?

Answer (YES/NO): NO